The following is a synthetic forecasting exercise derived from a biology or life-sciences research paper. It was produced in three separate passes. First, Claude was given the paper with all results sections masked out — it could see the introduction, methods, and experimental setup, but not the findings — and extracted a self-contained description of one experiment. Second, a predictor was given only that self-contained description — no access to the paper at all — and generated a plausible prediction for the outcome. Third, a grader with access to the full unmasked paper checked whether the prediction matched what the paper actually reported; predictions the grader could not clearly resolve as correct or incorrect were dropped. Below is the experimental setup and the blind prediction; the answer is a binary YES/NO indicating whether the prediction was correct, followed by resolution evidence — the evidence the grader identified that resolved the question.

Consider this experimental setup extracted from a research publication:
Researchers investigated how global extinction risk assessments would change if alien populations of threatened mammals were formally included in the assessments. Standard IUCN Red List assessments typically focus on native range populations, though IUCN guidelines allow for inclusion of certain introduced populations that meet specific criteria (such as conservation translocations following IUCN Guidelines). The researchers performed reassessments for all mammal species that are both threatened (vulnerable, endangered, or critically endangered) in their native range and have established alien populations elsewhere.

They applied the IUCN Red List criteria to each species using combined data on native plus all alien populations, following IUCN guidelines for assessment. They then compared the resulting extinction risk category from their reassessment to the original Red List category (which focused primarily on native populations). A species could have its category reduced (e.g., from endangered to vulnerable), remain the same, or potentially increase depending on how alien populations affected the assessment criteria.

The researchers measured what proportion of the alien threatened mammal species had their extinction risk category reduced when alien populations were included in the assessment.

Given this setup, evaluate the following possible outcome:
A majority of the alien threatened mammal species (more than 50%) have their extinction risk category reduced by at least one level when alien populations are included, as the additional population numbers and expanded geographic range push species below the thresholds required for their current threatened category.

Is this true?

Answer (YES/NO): NO